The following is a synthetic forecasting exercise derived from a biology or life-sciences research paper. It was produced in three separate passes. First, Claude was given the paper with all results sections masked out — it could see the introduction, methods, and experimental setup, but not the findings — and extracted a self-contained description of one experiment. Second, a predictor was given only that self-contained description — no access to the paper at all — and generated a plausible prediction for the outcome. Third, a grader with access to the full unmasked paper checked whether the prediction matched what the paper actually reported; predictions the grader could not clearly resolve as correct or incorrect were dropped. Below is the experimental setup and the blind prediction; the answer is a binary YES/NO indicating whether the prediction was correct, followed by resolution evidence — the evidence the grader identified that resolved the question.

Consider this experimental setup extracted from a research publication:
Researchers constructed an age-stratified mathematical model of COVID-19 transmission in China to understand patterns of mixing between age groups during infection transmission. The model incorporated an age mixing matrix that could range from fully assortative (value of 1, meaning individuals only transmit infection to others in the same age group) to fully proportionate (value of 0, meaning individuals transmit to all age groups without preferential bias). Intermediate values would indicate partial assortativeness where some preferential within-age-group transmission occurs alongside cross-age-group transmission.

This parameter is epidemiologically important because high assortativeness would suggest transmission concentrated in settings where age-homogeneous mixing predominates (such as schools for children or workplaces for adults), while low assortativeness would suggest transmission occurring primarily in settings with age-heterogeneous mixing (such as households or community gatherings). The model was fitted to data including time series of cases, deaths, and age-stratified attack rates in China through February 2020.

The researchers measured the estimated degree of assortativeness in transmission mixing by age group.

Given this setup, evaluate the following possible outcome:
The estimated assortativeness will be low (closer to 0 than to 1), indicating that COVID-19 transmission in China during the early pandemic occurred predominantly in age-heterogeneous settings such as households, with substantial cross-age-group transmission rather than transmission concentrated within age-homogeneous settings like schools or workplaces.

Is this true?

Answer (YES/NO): YES